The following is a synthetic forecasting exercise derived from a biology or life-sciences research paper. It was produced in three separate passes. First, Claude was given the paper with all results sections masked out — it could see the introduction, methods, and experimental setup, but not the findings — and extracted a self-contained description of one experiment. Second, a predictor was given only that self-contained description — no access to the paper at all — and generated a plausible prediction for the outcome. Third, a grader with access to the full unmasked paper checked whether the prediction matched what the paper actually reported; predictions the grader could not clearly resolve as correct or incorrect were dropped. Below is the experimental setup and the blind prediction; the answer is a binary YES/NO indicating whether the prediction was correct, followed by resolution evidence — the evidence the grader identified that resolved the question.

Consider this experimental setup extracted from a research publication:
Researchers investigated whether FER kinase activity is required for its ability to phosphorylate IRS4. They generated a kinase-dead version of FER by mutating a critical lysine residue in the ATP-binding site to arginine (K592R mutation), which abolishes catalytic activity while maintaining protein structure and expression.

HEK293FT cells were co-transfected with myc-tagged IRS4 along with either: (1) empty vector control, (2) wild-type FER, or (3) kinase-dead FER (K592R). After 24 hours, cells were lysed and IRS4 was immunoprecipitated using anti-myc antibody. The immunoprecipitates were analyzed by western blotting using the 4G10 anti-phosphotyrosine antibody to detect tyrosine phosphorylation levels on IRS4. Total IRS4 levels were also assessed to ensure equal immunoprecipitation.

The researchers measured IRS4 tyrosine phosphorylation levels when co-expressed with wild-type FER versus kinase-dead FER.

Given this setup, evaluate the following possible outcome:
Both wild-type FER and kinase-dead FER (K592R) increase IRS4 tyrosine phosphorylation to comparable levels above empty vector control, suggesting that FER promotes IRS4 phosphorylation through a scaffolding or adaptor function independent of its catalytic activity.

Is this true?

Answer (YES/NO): NO